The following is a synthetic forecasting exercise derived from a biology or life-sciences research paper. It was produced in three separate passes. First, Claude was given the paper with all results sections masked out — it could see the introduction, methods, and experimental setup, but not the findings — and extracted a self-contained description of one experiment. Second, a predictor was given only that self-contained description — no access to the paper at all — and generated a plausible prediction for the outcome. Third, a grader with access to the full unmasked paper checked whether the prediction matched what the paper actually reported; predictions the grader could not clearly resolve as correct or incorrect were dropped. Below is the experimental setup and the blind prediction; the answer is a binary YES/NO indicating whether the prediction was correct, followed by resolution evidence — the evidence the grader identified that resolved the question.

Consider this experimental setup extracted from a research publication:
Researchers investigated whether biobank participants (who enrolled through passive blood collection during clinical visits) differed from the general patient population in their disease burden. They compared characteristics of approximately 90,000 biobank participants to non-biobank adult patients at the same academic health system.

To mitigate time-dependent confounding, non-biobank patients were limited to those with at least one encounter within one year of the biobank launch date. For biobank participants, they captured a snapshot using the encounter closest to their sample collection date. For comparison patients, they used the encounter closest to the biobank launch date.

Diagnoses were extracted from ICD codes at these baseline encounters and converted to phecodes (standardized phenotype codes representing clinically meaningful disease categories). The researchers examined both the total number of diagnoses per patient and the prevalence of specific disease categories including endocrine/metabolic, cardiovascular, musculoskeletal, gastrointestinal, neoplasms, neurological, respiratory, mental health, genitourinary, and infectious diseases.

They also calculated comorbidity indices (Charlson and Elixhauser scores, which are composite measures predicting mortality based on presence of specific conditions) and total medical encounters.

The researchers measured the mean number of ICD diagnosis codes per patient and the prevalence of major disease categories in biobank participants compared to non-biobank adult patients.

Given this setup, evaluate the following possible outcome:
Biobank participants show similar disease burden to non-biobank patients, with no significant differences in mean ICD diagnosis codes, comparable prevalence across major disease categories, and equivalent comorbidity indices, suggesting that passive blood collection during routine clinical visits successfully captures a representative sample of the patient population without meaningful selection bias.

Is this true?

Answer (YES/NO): NO